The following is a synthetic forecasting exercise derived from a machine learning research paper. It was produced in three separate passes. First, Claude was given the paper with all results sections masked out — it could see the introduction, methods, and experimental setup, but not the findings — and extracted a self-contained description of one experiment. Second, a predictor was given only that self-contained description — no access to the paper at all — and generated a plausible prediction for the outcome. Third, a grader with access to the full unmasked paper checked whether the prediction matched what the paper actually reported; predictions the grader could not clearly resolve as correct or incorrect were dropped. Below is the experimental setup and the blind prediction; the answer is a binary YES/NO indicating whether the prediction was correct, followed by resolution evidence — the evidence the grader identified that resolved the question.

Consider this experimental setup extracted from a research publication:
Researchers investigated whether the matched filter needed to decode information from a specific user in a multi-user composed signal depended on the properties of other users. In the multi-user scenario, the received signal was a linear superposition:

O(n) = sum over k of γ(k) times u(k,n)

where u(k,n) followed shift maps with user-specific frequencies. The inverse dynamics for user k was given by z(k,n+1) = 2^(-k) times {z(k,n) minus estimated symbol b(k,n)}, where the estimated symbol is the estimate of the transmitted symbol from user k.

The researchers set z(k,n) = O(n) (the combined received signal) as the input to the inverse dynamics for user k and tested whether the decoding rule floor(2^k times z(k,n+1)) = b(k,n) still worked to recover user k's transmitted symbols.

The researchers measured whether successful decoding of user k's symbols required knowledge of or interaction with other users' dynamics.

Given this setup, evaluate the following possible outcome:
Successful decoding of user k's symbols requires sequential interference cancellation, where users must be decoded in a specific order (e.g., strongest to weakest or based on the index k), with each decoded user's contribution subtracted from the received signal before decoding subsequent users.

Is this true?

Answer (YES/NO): NO